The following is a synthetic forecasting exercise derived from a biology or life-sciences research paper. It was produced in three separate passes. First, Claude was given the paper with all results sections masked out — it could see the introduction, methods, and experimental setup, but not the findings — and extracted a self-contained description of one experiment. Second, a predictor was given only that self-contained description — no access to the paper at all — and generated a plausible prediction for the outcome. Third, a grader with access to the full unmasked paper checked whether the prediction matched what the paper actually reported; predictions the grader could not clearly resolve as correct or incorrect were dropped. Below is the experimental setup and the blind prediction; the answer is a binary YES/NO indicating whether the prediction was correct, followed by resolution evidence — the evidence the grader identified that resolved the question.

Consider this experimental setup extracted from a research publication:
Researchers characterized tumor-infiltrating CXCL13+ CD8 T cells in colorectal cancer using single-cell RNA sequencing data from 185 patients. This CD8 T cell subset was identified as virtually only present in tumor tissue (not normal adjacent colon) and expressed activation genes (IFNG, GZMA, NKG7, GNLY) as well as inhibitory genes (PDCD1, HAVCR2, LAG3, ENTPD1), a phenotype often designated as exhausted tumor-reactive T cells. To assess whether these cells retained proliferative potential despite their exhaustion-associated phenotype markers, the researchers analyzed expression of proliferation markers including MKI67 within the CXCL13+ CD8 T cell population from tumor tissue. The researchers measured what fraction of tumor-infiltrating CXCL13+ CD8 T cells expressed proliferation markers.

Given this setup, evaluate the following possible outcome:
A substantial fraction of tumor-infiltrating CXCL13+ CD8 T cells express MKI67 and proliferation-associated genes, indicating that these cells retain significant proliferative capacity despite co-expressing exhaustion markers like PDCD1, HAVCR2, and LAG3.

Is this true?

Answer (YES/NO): YES